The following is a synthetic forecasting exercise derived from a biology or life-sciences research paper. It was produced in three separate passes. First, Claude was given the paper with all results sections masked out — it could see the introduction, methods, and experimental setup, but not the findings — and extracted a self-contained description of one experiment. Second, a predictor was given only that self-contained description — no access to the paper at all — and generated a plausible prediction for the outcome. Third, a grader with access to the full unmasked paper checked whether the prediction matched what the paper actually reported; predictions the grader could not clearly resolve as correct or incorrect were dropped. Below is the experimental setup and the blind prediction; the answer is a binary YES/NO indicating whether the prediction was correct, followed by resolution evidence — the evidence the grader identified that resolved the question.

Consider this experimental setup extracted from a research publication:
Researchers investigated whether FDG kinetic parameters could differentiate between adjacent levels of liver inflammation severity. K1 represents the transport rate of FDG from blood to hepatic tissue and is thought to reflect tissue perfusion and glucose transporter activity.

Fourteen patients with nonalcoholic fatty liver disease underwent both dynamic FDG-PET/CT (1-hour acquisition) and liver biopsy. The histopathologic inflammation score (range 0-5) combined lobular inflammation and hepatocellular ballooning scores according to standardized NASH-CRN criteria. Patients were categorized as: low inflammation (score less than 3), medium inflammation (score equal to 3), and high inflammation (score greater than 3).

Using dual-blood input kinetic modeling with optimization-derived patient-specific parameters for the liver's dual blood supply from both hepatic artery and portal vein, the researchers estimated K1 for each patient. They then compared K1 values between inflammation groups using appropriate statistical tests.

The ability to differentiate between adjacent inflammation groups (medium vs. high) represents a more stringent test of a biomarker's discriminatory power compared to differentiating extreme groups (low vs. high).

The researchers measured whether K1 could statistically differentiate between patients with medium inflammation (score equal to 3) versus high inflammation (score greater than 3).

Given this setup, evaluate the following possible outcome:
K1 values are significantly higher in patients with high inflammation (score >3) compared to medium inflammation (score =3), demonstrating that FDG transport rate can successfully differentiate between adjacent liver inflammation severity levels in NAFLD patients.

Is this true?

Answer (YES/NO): NO